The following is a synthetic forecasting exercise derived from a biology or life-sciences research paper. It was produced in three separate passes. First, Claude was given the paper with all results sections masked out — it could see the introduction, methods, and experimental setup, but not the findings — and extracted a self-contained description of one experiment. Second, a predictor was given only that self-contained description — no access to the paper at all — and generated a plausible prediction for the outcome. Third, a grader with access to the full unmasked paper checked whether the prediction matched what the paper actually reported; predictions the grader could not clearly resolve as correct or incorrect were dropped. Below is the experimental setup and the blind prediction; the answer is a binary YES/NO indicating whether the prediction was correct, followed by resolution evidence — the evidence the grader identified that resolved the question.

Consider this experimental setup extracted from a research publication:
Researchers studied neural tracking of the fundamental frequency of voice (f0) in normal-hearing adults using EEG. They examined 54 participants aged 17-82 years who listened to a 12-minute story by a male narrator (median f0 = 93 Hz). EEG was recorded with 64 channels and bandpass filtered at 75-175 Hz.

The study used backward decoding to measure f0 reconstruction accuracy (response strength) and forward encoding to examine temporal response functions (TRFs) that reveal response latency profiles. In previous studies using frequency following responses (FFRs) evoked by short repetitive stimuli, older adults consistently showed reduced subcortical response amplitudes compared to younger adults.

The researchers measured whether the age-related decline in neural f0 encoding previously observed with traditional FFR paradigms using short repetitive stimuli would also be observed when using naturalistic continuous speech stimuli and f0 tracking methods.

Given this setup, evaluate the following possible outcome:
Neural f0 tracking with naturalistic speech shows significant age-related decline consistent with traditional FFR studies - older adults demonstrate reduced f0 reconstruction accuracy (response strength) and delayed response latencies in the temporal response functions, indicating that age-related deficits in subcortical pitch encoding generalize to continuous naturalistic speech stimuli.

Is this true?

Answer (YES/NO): NO